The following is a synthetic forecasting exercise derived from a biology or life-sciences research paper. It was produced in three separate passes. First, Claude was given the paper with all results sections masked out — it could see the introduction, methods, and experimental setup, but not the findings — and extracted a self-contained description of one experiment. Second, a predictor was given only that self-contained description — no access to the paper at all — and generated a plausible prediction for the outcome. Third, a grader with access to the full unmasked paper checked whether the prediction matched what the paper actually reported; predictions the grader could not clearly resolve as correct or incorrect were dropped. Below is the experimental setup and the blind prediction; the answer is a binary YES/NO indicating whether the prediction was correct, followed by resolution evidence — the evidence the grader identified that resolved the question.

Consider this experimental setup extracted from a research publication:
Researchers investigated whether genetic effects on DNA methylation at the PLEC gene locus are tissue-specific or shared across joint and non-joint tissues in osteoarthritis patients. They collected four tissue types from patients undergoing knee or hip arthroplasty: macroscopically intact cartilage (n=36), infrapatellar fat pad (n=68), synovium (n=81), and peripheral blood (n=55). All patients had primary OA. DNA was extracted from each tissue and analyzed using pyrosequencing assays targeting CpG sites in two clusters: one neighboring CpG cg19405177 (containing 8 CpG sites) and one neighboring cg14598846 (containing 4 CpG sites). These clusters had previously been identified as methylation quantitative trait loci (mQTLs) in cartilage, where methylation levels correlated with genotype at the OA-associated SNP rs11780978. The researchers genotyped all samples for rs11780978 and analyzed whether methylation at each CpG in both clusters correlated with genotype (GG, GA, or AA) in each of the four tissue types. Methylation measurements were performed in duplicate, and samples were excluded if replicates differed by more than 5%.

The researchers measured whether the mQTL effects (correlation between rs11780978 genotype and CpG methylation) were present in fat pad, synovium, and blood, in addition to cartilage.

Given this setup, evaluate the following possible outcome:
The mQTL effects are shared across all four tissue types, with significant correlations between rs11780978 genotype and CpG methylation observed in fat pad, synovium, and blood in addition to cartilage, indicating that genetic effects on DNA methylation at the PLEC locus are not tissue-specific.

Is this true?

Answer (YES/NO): NO